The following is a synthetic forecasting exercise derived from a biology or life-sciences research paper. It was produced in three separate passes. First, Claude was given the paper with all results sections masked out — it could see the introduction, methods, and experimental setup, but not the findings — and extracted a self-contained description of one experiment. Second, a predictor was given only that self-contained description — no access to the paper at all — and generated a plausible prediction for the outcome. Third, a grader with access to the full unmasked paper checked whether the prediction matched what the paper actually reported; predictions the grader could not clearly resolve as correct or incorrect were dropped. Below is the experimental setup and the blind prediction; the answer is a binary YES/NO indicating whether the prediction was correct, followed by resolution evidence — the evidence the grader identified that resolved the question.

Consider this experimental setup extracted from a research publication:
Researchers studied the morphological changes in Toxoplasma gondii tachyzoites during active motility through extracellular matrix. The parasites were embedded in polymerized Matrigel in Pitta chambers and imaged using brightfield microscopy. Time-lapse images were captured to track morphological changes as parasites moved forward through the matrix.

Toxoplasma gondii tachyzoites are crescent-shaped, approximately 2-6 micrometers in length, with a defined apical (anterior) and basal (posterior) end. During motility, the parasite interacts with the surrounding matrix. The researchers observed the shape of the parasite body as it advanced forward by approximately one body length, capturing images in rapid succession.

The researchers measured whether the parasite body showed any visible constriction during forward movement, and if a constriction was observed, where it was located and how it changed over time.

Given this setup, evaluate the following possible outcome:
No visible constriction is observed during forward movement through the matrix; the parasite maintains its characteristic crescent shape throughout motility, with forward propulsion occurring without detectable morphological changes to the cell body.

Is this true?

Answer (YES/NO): NO